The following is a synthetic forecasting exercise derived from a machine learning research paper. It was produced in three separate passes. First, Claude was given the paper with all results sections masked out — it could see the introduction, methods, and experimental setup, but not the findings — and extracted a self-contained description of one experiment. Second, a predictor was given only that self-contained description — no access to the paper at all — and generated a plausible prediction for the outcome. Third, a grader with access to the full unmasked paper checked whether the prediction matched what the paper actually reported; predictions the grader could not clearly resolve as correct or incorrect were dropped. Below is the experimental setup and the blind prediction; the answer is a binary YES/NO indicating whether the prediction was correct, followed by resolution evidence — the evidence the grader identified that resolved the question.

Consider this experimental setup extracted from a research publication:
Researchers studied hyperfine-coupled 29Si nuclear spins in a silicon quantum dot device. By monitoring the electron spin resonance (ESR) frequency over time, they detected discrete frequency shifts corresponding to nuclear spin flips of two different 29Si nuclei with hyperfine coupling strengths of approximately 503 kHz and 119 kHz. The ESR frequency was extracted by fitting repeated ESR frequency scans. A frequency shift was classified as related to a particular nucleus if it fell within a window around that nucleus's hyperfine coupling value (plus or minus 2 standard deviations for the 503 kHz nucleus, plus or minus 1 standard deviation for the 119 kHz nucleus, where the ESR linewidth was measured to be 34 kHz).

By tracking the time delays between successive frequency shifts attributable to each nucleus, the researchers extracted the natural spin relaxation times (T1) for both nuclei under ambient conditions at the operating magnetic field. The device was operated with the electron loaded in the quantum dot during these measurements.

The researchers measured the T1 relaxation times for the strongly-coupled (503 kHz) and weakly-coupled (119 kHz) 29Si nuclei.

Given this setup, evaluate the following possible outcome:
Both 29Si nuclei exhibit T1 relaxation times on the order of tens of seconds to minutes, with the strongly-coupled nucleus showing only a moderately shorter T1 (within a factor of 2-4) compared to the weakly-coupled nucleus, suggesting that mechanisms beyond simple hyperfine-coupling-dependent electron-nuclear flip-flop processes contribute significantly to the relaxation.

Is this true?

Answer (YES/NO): NO